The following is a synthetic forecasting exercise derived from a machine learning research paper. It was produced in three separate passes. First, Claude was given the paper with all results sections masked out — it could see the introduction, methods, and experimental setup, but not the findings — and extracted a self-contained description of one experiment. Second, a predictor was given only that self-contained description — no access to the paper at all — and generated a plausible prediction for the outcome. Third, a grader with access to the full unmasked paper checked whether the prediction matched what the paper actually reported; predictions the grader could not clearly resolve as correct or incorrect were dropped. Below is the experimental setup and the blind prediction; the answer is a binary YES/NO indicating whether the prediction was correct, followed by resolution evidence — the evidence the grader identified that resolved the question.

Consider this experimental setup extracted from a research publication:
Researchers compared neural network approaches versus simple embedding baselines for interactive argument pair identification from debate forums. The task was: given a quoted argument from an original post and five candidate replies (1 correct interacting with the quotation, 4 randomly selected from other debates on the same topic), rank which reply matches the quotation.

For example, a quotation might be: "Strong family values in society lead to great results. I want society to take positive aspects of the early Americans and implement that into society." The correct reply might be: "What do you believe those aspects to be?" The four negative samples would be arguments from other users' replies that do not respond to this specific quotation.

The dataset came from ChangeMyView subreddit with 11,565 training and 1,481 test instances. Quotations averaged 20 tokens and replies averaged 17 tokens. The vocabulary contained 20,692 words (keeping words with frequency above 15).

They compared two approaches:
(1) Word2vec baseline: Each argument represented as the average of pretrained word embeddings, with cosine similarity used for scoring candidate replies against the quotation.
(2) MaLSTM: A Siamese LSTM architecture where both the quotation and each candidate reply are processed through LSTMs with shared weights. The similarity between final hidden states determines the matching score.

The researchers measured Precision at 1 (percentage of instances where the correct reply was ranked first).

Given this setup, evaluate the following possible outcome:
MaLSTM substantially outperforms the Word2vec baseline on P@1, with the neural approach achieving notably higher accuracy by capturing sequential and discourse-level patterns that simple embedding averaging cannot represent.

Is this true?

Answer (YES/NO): NO